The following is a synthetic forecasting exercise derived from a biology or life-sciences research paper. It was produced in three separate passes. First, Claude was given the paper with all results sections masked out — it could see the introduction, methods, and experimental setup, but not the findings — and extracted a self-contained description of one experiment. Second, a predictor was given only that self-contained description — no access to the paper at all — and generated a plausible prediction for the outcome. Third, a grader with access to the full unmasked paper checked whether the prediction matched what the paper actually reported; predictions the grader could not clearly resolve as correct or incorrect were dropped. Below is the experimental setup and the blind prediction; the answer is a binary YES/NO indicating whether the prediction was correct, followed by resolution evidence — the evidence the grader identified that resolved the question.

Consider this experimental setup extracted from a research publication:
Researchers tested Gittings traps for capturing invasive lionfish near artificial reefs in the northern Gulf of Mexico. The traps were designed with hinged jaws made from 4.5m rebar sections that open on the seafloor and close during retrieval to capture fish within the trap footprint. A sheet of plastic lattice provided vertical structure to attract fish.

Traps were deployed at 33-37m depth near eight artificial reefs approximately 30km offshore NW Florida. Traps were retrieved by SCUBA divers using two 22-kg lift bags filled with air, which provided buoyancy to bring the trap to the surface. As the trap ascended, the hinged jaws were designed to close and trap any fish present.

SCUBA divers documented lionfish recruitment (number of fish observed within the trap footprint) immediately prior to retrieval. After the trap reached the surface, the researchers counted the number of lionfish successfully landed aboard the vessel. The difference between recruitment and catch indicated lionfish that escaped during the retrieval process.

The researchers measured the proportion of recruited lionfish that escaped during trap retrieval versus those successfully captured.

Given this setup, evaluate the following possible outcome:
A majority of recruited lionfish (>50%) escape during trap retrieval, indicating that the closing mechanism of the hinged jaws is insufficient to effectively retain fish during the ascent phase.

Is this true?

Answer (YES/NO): YES